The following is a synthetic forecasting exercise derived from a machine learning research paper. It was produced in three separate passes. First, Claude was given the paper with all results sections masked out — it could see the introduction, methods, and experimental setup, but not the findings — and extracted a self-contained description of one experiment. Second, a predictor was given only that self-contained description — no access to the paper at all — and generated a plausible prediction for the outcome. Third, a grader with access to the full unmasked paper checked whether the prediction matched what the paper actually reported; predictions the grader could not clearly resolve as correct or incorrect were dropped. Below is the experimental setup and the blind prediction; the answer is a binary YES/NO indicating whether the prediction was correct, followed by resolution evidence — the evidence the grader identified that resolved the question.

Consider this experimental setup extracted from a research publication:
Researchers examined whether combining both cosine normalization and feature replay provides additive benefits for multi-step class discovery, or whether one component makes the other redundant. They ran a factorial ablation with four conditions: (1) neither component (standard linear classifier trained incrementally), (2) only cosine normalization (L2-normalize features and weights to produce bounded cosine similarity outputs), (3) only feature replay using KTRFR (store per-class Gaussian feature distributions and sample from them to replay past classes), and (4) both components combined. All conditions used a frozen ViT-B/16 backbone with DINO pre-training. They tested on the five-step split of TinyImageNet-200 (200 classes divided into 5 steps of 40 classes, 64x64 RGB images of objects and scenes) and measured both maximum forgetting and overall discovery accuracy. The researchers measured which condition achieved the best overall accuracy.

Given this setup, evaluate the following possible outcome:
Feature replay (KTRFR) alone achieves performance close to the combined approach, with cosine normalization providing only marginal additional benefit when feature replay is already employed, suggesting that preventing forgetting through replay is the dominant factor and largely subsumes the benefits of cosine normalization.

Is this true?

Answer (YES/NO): NO